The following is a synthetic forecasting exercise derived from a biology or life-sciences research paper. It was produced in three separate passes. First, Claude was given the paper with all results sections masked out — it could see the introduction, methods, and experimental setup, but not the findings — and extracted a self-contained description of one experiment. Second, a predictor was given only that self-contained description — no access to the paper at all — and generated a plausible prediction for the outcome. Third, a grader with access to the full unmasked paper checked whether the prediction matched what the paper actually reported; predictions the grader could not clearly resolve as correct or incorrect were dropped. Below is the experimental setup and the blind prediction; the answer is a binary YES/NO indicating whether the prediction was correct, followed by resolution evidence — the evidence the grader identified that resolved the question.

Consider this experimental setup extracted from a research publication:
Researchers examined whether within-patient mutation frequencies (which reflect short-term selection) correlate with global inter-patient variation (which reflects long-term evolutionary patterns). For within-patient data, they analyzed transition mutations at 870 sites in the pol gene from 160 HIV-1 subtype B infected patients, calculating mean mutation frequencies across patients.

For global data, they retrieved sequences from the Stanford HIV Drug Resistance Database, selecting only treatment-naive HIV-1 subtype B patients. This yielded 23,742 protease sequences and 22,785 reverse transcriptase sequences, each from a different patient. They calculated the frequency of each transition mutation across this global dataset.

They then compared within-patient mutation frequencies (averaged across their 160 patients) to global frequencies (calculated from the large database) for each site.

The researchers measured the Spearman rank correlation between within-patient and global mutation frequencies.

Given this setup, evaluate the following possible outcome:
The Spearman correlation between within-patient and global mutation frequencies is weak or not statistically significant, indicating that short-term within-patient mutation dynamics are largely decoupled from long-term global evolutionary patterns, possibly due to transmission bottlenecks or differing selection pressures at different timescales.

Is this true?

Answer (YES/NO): NO